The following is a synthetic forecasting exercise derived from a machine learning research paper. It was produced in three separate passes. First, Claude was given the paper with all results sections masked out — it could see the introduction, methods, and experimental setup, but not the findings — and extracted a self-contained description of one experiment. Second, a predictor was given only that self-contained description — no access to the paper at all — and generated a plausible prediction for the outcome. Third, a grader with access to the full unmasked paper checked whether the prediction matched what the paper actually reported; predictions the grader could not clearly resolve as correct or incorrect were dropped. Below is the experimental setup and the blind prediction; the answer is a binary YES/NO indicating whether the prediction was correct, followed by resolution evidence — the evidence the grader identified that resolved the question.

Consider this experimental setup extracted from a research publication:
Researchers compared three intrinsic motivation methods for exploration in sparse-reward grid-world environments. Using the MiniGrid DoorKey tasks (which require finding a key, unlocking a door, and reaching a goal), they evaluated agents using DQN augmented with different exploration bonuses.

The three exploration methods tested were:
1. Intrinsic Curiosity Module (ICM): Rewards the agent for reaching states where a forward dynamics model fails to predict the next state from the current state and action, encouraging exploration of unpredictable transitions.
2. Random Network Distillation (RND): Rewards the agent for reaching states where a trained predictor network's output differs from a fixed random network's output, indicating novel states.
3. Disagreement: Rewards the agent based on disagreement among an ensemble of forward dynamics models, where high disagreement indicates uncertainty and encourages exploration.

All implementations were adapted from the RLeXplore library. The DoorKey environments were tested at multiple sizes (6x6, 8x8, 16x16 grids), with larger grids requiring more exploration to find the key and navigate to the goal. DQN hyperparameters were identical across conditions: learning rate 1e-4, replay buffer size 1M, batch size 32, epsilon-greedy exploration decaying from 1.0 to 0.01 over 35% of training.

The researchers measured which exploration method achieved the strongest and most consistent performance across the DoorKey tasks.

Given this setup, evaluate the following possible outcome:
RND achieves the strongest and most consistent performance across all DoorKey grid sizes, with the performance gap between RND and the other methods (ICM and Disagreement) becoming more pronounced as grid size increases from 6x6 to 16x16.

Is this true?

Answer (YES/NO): NO